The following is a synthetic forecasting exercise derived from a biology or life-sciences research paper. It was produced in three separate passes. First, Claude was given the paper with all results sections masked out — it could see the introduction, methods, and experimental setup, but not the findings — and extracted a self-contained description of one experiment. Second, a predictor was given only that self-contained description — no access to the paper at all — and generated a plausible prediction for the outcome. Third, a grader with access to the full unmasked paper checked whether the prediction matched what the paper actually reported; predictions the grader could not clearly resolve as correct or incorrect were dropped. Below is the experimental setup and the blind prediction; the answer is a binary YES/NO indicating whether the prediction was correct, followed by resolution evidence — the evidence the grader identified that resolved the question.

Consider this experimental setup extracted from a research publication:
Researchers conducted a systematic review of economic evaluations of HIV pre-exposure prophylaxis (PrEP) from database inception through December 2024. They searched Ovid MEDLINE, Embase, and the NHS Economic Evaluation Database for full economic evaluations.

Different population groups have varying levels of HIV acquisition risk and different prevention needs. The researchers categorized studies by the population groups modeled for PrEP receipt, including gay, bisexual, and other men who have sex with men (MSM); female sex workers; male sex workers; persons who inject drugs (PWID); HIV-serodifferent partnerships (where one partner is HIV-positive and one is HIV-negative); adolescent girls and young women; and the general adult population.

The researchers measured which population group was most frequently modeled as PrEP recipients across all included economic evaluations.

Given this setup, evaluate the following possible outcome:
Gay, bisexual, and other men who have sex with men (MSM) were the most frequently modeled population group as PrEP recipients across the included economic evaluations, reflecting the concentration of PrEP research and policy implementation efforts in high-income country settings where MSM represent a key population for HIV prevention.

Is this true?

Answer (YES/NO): YES